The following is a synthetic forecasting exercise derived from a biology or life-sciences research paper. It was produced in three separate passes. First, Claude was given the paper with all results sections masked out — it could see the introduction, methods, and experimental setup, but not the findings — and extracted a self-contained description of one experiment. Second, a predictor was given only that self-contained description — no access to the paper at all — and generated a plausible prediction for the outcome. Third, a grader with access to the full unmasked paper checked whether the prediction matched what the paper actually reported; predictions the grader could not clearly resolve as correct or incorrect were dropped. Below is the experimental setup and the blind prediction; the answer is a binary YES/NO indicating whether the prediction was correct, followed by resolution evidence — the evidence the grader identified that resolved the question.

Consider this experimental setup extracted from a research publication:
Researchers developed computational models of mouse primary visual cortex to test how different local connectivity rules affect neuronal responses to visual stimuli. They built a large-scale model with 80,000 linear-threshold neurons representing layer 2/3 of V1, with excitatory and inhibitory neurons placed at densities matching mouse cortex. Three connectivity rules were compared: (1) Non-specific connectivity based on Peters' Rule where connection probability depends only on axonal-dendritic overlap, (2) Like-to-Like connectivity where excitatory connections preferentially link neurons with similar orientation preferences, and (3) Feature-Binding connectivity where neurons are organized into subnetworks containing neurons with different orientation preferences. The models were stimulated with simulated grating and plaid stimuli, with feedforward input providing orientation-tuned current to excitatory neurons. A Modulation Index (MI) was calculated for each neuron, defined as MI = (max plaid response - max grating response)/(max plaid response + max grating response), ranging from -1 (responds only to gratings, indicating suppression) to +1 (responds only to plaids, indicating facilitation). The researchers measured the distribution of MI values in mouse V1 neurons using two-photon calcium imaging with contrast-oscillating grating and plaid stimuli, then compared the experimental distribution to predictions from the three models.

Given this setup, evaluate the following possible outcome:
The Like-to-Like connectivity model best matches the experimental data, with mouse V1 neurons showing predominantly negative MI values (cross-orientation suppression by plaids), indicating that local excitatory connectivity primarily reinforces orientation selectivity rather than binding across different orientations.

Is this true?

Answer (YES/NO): NO